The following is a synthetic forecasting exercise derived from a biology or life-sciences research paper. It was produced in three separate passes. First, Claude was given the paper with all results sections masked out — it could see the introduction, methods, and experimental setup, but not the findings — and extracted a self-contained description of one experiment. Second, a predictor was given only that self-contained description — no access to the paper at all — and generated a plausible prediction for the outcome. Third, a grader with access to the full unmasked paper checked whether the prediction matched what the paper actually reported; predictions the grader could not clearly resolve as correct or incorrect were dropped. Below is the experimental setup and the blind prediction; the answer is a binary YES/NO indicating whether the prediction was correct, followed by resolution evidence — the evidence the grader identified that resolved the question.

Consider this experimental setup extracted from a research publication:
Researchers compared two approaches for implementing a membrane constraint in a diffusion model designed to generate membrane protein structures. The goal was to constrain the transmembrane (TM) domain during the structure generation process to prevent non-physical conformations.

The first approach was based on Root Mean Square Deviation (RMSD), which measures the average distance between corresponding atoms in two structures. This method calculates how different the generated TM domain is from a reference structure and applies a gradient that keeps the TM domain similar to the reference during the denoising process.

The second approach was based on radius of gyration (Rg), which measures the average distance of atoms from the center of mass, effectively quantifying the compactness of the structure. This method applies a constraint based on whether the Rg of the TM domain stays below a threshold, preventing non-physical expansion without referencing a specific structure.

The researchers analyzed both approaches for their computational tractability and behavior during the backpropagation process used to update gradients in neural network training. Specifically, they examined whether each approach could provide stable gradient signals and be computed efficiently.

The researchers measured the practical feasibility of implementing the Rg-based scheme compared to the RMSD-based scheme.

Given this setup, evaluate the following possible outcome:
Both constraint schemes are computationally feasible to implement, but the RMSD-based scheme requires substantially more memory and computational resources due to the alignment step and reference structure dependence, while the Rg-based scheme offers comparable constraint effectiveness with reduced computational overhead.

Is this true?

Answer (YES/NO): NO